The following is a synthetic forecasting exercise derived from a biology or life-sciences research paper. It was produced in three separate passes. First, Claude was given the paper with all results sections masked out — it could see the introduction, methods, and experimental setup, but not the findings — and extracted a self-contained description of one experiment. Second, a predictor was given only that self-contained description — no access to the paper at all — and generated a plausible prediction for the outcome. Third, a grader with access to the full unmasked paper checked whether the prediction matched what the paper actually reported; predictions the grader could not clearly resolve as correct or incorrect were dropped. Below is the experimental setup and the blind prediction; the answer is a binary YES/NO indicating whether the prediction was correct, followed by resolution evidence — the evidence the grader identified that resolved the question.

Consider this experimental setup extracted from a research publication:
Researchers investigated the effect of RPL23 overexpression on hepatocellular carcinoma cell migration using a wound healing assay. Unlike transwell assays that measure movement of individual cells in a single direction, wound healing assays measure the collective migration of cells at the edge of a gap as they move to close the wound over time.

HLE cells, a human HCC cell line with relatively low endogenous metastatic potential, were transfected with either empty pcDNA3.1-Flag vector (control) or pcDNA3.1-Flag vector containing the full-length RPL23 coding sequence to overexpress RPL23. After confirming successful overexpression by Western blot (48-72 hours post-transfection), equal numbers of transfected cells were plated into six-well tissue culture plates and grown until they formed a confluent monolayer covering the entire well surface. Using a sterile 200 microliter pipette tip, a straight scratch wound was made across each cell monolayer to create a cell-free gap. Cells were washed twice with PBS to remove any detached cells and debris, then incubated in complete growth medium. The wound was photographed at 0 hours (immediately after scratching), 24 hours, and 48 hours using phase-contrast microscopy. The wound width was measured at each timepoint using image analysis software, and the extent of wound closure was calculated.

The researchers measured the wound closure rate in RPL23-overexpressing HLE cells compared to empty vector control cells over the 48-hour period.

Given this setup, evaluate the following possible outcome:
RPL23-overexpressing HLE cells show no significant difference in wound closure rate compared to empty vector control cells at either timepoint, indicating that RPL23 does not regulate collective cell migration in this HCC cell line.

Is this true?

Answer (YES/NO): NO